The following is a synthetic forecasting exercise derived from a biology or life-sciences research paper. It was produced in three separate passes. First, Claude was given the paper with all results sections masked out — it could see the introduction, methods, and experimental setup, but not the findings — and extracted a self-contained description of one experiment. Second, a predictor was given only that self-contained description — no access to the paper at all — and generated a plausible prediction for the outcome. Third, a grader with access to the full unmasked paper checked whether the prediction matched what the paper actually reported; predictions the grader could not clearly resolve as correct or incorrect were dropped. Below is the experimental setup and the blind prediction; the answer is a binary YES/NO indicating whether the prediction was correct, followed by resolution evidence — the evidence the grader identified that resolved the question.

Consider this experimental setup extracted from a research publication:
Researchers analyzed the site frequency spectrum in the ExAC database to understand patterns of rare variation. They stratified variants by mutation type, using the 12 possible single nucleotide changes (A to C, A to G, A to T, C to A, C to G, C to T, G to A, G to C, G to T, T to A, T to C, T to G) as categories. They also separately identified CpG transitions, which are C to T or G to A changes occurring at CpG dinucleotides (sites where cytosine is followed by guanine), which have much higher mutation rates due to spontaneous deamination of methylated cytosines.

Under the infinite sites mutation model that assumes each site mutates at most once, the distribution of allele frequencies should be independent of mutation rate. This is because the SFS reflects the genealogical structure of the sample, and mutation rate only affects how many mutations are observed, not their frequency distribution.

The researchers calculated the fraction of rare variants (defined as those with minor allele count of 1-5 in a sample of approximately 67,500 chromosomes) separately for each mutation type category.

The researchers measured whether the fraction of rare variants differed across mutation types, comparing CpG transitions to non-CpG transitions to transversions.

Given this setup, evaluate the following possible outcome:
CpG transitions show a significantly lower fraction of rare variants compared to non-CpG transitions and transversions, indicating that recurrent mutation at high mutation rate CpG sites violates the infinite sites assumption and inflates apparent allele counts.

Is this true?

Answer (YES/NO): YES